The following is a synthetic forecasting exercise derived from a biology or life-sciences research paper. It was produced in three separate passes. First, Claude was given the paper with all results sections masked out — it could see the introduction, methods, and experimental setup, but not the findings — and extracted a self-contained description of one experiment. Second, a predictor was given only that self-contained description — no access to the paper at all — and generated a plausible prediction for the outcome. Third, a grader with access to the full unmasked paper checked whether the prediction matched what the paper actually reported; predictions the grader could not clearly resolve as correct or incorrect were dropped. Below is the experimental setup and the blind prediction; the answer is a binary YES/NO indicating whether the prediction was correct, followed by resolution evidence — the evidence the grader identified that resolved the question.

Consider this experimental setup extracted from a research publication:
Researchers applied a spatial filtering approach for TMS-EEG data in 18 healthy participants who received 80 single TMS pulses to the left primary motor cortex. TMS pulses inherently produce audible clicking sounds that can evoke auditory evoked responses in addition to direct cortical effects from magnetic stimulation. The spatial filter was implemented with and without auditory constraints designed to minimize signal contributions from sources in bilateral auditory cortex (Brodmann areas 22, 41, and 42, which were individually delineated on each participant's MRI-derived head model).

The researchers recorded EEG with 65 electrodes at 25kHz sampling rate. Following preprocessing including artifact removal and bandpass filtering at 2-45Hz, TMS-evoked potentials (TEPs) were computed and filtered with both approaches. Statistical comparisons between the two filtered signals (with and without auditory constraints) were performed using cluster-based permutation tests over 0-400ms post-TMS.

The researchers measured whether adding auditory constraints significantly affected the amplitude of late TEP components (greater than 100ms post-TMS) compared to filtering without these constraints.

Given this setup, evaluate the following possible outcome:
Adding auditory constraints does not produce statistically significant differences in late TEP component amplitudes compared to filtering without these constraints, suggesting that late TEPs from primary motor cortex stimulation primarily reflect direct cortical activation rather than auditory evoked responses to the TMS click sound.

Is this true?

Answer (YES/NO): NO